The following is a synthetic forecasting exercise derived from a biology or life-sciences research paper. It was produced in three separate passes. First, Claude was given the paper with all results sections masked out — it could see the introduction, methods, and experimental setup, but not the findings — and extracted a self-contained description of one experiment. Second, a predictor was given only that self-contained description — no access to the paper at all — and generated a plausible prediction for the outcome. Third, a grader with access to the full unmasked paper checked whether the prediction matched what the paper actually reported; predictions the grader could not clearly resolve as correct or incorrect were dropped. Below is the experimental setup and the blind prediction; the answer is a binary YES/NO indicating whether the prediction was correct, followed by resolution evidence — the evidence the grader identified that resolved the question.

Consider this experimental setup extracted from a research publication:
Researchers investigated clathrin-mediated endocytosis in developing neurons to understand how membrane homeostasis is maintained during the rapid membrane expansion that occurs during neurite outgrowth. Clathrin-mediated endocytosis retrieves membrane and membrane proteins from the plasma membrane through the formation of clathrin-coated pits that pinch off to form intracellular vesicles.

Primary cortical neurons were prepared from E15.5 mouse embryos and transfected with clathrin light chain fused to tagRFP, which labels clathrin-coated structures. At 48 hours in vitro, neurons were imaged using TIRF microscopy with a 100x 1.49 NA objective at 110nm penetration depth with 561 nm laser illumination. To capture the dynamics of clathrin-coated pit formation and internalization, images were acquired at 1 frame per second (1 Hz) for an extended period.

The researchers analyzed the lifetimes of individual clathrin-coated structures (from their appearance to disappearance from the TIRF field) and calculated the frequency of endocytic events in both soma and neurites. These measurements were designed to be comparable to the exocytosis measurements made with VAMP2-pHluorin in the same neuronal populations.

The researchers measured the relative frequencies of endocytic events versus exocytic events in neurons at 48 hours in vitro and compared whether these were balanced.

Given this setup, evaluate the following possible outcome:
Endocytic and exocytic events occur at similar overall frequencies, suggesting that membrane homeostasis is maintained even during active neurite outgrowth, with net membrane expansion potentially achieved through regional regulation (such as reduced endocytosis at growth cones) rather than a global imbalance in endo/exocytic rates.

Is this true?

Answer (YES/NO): NO